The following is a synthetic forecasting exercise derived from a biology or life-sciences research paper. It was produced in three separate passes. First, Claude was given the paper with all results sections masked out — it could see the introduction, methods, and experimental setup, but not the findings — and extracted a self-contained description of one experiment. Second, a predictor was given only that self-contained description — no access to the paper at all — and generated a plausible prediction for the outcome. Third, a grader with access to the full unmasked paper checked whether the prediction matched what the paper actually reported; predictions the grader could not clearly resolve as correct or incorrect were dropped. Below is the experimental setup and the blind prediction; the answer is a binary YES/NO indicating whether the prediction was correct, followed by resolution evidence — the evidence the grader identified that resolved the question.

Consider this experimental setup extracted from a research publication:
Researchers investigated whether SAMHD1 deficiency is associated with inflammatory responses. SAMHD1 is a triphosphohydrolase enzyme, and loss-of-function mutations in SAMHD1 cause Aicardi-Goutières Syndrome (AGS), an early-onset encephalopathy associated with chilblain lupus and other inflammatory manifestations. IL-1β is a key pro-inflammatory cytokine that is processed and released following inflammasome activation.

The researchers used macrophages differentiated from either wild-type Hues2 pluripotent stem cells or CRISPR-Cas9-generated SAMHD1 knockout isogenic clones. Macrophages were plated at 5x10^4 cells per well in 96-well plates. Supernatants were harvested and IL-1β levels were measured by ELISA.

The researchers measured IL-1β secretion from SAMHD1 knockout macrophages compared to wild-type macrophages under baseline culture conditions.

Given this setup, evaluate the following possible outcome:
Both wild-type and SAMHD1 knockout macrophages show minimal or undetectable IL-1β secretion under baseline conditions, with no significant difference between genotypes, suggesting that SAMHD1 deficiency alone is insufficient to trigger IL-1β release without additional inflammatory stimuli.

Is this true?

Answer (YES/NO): YES